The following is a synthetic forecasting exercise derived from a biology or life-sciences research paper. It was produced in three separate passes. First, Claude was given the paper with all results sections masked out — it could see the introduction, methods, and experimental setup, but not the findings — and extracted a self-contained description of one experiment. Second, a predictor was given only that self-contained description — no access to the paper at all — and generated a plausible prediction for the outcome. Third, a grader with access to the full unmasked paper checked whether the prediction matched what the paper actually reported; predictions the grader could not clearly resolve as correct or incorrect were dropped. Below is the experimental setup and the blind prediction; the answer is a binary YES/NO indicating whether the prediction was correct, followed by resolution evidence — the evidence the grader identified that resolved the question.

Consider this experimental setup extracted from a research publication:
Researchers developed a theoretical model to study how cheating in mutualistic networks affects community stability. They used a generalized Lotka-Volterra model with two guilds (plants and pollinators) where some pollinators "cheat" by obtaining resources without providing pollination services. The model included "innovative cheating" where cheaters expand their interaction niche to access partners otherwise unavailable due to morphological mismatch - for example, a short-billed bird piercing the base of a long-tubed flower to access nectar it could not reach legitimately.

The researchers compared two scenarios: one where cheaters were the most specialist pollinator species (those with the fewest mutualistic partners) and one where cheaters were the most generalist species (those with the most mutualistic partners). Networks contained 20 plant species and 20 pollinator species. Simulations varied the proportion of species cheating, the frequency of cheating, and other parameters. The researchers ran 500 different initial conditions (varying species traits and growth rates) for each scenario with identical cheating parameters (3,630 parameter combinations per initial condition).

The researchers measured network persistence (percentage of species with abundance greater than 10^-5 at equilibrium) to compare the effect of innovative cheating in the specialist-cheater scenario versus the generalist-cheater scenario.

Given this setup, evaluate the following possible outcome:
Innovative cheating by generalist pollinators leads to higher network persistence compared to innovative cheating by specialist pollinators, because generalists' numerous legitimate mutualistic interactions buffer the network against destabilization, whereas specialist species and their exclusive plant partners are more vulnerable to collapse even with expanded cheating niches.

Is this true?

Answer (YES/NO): NO